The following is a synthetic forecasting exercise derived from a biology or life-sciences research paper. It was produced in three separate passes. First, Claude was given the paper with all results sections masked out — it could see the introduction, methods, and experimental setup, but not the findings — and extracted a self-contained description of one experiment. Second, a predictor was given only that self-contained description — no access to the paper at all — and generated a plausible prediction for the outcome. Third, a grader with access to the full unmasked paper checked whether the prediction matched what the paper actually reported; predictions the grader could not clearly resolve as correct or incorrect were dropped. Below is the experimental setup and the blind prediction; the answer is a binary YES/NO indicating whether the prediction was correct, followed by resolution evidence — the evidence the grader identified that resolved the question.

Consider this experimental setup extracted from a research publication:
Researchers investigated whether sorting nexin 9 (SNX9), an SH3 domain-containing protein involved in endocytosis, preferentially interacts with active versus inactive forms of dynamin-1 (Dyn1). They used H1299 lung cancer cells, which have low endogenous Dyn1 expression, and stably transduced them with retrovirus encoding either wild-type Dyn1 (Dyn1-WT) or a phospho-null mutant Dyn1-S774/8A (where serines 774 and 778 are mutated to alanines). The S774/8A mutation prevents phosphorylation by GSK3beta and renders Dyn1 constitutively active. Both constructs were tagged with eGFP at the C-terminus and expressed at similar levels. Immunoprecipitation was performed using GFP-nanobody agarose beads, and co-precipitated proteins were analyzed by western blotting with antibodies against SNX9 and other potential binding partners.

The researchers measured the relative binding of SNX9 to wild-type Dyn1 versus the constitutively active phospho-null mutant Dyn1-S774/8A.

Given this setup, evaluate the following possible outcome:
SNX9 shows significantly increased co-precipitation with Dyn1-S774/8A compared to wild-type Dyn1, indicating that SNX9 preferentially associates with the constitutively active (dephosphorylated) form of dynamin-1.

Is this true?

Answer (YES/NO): YES